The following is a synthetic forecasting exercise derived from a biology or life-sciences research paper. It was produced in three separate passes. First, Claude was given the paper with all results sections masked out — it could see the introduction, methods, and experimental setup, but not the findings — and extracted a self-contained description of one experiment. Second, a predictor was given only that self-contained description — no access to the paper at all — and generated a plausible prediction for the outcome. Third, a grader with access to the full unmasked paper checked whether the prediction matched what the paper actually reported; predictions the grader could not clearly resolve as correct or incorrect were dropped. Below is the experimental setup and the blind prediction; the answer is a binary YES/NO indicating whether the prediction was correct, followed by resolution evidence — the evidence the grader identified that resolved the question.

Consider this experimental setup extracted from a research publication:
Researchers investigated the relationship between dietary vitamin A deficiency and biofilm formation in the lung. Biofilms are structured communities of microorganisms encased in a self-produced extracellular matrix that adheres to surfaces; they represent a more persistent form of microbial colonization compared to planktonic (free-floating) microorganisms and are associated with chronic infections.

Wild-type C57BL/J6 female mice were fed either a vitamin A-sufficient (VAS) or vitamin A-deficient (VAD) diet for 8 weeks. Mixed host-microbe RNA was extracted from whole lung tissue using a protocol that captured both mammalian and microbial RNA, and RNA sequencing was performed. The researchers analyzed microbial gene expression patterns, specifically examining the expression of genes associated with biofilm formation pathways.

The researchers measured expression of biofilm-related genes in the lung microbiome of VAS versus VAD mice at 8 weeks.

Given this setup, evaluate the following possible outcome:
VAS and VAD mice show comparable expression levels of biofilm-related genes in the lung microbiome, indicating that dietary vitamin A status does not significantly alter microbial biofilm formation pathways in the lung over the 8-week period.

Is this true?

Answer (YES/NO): NO